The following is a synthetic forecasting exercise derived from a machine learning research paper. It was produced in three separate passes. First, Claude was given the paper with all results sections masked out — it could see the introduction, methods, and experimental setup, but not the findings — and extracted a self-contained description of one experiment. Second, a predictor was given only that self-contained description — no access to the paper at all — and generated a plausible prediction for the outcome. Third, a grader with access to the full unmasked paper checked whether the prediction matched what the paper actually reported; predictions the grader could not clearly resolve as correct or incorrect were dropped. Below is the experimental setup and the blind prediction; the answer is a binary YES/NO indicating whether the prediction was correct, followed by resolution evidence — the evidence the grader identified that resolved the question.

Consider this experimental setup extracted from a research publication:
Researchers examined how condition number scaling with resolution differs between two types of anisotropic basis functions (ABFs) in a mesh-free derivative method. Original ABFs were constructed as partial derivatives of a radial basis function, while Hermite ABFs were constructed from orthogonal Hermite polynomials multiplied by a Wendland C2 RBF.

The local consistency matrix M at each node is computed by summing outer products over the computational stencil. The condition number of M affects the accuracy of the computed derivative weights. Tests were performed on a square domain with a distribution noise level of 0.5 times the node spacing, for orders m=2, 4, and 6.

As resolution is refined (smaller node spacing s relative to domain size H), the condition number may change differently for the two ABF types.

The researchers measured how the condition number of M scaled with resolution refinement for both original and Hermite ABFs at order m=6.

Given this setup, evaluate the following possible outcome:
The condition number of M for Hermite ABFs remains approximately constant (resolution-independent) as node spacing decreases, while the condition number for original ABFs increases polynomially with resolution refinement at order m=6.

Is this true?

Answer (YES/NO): NO